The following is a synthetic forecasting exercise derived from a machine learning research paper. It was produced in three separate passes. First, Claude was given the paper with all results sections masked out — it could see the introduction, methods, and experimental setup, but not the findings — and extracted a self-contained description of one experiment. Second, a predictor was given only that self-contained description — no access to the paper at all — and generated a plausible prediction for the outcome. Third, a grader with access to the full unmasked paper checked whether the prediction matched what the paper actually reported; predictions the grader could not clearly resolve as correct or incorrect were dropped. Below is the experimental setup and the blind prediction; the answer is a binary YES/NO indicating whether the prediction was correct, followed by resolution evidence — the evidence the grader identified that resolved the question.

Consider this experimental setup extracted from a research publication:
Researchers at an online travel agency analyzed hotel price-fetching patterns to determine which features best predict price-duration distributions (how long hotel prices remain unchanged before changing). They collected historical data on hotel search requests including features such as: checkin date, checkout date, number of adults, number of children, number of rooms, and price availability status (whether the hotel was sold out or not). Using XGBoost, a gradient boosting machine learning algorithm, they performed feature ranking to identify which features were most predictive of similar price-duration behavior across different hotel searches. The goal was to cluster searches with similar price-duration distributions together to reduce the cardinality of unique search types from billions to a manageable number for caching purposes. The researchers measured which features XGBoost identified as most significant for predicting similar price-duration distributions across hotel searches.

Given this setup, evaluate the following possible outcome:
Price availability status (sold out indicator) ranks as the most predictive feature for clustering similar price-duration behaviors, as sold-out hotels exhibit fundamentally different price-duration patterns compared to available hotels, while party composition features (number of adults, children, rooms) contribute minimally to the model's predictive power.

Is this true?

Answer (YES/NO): NO